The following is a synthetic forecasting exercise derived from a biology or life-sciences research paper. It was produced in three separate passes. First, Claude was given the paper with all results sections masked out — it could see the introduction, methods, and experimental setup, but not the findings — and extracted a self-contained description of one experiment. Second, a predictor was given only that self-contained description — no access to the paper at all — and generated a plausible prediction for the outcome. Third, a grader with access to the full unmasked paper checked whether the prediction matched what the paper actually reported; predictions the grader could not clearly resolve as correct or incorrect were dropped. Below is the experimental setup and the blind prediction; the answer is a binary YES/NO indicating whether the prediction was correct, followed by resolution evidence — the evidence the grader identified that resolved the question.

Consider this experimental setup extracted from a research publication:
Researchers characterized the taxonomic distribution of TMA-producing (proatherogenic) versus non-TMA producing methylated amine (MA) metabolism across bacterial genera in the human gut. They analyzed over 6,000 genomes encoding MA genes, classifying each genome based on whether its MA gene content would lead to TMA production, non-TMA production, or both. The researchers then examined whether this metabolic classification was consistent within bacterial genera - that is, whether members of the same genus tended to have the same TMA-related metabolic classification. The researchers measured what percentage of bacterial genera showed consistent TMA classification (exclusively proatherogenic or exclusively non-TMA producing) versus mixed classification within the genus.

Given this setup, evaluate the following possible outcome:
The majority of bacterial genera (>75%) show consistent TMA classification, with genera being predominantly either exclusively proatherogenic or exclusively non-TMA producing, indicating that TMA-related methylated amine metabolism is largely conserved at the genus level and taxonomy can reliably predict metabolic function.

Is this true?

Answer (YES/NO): NO